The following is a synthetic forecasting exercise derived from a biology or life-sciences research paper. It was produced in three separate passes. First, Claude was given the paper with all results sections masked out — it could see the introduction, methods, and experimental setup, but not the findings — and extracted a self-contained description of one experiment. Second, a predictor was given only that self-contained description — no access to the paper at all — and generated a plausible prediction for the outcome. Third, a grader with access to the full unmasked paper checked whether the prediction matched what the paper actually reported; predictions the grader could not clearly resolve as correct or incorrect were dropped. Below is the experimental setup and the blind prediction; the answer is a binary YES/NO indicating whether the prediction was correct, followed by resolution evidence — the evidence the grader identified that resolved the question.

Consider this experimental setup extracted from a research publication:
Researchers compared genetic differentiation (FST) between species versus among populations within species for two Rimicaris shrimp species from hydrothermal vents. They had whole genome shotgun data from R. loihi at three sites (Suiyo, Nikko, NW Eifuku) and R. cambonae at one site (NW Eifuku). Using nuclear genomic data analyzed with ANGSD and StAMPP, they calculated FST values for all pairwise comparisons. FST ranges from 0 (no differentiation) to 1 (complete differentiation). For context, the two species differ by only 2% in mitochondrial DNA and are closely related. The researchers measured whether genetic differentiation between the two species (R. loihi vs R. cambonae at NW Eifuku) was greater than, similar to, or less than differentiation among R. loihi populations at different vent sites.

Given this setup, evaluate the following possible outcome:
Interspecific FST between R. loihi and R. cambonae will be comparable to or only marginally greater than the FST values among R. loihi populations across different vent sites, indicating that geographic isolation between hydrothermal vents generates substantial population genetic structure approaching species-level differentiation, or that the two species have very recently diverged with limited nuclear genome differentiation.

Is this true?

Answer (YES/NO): NO